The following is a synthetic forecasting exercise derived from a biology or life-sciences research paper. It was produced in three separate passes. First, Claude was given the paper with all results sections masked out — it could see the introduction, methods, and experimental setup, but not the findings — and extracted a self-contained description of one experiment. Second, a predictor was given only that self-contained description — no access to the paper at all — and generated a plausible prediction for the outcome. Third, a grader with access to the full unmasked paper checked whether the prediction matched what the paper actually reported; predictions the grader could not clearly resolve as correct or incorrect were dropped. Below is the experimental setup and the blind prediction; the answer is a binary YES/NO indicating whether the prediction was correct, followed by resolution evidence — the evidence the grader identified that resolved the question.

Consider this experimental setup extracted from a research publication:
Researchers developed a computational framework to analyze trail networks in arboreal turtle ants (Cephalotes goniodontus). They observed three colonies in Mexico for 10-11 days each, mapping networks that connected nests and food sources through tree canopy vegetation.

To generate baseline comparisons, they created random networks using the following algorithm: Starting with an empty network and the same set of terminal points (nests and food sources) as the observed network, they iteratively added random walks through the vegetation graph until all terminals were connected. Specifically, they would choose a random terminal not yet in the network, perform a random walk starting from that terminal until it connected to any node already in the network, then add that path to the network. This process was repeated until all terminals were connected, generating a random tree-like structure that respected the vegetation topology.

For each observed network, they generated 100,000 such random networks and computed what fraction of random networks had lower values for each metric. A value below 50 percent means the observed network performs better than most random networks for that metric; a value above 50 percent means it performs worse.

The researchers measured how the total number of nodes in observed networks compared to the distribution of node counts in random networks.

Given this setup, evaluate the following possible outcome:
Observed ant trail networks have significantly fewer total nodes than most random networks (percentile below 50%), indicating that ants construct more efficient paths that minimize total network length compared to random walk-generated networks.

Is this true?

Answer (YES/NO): NO